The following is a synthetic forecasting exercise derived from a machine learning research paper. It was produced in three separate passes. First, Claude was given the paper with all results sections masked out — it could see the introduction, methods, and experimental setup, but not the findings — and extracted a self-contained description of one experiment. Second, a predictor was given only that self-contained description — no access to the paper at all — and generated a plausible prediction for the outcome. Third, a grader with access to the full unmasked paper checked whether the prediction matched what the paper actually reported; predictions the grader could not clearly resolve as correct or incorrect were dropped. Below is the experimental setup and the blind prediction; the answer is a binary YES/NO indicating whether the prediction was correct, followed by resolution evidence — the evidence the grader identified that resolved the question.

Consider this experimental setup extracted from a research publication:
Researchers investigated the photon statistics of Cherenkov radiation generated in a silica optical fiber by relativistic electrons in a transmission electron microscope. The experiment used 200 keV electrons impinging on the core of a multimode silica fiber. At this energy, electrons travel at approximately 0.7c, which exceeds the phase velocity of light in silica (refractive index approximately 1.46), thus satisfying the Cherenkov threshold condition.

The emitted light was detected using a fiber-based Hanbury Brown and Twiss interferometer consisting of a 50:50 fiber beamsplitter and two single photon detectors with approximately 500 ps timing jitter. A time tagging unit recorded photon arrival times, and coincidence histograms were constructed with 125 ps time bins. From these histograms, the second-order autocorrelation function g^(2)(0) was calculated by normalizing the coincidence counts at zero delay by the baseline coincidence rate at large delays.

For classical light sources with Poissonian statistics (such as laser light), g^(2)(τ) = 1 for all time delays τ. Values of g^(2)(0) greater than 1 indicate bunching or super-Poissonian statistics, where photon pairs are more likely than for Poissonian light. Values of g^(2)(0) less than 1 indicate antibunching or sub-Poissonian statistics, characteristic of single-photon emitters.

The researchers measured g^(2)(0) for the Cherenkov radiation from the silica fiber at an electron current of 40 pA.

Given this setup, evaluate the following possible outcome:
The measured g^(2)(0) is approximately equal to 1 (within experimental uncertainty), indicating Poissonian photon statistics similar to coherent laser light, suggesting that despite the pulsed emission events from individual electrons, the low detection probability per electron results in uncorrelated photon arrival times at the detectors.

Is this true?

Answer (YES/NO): NO